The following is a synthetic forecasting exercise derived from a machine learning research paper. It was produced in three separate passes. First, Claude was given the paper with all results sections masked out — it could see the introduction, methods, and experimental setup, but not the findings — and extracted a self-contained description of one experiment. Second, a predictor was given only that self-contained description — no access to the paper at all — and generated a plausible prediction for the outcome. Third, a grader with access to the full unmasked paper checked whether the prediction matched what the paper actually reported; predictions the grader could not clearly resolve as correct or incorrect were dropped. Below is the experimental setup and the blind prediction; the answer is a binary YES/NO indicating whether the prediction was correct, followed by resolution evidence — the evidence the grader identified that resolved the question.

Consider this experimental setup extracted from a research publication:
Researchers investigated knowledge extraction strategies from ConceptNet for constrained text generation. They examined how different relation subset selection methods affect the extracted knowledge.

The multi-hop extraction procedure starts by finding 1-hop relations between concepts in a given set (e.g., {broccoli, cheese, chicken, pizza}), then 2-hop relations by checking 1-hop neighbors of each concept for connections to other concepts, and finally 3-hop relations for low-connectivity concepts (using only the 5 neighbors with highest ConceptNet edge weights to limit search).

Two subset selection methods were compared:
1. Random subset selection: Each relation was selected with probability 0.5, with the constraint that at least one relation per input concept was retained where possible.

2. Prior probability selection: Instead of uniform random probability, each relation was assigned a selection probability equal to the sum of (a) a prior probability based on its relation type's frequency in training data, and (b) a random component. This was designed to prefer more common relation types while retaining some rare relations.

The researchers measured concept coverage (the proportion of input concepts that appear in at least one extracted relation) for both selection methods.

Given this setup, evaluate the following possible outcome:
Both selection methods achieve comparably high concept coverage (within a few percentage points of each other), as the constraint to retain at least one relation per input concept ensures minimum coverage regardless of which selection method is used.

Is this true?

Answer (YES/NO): YES